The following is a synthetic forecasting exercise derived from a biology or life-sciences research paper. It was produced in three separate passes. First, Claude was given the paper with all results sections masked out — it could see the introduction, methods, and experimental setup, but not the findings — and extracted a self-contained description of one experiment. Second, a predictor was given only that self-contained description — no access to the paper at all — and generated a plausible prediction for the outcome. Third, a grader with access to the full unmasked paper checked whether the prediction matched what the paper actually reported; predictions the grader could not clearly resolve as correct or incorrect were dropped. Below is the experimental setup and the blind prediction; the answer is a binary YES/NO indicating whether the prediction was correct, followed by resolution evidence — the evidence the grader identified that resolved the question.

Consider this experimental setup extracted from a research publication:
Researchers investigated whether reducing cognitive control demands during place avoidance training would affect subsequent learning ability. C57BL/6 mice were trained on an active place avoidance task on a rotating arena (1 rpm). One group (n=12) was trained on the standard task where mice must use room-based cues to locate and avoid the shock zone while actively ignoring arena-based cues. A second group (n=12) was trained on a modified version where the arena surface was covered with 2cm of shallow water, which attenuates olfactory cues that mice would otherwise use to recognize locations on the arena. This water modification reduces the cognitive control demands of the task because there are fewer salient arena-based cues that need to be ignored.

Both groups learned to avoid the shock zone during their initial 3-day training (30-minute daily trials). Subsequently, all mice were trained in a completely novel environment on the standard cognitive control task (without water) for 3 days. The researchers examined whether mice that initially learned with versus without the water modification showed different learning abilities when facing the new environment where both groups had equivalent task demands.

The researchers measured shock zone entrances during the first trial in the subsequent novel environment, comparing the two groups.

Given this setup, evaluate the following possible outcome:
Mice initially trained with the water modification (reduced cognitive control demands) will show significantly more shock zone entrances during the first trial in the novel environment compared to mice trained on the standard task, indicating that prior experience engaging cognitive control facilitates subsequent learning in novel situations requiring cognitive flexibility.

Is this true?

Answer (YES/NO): YES